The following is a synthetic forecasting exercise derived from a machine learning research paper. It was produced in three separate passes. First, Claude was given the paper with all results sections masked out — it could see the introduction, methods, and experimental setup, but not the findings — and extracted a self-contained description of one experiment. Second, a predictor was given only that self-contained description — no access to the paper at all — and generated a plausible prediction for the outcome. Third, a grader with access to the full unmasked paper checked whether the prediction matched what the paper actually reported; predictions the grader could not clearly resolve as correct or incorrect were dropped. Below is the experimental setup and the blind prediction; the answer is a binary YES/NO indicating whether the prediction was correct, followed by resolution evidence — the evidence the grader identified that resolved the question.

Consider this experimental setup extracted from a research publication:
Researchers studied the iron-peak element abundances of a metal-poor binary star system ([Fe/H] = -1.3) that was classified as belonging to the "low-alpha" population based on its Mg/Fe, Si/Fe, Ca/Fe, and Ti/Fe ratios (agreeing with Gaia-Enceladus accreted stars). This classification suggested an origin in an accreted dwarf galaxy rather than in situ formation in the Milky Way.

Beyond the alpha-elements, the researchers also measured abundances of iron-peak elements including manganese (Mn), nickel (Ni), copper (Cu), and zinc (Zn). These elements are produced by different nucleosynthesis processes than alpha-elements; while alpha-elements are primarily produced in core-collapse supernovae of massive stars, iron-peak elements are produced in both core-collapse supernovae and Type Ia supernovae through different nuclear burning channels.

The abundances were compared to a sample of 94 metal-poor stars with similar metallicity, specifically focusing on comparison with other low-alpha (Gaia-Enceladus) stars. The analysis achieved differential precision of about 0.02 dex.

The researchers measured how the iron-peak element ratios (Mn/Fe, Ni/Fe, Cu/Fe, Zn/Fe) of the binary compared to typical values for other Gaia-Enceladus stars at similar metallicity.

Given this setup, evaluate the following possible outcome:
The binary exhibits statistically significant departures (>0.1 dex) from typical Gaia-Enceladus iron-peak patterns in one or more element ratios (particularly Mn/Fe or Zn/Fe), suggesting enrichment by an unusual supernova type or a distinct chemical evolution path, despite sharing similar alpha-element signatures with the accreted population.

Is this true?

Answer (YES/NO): YES